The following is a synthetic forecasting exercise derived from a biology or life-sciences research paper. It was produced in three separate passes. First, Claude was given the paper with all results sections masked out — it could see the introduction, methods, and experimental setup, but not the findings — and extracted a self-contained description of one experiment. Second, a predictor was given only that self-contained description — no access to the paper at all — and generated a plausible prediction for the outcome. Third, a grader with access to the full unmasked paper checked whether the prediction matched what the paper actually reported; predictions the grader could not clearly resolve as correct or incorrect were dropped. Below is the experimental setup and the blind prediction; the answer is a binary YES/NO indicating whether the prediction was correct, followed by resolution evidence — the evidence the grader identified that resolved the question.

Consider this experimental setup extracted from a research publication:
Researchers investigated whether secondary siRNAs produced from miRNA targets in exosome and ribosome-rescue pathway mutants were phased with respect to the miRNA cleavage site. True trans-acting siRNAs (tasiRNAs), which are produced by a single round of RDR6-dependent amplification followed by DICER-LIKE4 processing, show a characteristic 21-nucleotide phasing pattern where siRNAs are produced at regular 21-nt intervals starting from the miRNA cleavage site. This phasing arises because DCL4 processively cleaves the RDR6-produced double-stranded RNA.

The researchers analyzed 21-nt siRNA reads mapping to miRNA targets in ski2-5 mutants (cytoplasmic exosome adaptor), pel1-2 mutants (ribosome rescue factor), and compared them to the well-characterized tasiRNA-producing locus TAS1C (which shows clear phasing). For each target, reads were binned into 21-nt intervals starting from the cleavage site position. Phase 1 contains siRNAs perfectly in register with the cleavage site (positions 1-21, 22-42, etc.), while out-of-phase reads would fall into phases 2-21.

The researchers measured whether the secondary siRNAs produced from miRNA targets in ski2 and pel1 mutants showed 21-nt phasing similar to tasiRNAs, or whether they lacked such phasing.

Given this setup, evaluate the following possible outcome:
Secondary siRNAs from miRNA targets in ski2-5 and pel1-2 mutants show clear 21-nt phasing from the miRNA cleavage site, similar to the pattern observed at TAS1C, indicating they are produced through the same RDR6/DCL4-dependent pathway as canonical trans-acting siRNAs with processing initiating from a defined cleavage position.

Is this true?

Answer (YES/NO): NO